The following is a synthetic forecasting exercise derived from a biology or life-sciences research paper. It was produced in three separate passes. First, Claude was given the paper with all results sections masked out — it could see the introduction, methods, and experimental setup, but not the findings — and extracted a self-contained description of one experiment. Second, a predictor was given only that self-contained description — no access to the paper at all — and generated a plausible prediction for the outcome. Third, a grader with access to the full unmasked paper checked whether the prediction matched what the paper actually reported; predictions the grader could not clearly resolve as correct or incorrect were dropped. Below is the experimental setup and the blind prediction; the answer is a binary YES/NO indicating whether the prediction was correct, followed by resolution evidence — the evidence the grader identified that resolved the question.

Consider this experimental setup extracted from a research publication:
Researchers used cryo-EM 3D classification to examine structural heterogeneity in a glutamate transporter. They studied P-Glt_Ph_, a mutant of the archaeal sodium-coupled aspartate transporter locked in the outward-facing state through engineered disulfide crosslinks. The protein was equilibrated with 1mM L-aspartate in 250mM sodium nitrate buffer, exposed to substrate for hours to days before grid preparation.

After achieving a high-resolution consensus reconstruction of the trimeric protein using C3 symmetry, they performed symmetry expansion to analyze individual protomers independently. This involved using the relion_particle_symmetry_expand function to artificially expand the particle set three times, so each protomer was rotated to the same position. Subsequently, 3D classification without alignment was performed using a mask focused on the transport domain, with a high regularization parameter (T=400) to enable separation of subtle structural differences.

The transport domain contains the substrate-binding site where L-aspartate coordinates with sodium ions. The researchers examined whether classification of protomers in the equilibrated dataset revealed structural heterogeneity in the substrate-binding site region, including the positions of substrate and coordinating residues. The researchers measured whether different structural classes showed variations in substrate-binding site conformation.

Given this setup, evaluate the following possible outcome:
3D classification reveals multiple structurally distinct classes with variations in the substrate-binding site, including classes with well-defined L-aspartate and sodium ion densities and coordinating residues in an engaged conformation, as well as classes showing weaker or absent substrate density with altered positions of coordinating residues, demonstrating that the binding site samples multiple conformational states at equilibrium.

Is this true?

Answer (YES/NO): NO